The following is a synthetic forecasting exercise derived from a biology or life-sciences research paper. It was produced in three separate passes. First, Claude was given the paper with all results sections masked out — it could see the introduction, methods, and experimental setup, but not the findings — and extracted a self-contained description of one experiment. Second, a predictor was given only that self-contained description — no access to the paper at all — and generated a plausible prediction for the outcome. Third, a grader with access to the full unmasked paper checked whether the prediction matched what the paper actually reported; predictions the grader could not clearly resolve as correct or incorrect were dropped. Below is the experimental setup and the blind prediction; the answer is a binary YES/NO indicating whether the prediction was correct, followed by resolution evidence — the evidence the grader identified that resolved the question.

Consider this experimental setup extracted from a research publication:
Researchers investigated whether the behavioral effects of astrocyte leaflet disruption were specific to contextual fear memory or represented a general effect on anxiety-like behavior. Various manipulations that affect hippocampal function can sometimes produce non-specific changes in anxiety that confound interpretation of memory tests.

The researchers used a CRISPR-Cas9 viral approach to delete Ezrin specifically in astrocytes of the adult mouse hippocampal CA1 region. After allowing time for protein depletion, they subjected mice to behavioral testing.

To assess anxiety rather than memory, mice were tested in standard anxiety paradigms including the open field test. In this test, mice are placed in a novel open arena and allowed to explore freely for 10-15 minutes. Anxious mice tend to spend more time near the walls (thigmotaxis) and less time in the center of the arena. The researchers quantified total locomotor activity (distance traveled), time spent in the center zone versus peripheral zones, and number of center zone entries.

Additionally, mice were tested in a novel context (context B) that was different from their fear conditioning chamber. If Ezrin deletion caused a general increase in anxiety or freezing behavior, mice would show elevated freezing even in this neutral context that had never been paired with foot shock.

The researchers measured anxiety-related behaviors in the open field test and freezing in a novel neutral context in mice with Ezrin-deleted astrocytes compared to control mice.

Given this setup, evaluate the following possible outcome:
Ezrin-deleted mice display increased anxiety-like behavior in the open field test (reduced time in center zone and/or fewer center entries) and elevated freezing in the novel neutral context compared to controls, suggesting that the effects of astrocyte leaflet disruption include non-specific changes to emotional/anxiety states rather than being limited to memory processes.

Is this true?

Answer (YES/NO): NO